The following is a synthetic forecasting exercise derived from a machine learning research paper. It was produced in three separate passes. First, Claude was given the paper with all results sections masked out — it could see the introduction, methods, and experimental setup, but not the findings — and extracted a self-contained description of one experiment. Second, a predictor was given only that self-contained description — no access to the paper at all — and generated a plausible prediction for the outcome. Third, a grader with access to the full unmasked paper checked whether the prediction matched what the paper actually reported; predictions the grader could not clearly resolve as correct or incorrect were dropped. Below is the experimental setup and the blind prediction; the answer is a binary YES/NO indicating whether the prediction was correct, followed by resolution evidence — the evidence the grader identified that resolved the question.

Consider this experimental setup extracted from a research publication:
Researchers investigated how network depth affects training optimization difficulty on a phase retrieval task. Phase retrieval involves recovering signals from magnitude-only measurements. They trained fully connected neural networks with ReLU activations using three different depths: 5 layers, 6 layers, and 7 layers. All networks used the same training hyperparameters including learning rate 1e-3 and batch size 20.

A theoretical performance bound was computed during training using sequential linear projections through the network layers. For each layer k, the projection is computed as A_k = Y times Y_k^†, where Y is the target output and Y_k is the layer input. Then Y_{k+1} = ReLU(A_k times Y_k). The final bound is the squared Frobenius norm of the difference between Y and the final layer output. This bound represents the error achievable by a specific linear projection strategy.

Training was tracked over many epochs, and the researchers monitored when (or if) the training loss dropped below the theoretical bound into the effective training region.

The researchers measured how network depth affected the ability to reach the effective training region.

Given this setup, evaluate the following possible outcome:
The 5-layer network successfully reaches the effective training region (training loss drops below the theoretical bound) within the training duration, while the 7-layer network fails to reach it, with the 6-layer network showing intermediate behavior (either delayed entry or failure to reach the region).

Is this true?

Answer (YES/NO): NO